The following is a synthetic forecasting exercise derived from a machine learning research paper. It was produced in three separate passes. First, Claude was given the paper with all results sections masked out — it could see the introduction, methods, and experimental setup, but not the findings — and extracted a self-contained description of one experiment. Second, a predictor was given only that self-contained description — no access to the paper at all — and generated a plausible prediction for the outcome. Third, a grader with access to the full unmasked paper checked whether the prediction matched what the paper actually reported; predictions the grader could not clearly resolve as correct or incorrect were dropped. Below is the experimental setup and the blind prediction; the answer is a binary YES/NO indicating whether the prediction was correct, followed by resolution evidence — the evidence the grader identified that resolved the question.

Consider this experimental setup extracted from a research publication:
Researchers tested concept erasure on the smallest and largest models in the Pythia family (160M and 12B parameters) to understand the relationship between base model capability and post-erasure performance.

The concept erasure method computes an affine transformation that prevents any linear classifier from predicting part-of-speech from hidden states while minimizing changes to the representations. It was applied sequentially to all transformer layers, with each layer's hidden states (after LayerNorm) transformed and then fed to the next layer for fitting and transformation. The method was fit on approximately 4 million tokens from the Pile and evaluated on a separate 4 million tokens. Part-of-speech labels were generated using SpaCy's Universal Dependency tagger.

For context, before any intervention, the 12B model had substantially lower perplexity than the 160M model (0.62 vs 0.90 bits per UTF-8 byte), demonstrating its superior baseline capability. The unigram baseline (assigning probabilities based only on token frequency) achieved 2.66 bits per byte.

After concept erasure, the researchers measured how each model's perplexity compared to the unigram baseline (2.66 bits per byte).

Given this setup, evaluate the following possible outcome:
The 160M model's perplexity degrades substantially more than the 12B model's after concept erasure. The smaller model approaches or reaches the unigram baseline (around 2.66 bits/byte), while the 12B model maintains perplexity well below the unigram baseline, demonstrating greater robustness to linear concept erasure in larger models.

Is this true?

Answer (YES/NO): NO